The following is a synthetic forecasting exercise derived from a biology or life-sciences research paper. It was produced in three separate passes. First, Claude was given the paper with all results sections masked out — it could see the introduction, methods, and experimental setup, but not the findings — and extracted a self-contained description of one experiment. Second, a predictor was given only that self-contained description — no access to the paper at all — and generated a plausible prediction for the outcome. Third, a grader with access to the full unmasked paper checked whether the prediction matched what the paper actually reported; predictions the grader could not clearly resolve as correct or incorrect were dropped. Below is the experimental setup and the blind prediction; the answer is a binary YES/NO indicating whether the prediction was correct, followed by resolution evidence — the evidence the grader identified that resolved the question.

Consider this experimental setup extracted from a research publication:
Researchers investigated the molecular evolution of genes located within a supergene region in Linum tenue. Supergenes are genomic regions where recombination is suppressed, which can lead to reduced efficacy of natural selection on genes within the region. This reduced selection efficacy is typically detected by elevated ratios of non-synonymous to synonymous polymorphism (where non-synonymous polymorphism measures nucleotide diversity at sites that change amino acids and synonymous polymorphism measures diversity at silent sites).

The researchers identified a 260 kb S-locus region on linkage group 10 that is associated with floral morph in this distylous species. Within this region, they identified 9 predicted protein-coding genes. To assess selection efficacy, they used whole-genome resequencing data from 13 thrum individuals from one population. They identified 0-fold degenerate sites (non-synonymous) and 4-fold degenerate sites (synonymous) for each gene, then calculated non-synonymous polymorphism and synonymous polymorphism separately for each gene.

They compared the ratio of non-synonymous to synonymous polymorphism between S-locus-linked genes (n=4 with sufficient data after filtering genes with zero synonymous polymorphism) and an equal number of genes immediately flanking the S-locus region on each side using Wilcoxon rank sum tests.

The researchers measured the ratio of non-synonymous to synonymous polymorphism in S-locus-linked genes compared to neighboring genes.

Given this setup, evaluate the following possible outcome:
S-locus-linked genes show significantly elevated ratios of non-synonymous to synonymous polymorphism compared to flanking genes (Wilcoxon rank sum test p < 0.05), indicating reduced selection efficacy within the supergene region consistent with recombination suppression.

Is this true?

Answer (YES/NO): NO